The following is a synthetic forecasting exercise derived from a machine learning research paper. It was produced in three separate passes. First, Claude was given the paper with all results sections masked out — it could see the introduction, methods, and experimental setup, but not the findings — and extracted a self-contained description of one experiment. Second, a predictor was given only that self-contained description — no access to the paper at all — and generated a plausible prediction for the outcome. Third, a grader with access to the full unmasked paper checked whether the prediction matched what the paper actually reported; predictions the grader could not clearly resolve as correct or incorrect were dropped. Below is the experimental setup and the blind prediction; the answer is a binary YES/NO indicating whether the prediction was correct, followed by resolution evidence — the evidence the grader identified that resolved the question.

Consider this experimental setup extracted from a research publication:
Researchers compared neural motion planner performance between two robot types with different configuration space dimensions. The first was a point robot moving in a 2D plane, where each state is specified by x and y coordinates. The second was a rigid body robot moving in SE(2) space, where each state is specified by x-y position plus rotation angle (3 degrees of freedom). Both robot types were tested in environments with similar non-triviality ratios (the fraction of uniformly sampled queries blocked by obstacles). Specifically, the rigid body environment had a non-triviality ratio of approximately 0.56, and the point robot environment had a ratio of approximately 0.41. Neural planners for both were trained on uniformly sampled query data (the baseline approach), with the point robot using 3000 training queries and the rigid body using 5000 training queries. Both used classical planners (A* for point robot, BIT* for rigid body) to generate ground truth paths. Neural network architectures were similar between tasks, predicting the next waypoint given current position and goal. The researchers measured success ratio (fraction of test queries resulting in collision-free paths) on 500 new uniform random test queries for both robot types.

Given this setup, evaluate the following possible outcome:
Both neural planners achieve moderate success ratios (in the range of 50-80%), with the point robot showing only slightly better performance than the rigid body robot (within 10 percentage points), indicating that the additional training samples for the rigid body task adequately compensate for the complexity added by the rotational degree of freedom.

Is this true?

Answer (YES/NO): NO